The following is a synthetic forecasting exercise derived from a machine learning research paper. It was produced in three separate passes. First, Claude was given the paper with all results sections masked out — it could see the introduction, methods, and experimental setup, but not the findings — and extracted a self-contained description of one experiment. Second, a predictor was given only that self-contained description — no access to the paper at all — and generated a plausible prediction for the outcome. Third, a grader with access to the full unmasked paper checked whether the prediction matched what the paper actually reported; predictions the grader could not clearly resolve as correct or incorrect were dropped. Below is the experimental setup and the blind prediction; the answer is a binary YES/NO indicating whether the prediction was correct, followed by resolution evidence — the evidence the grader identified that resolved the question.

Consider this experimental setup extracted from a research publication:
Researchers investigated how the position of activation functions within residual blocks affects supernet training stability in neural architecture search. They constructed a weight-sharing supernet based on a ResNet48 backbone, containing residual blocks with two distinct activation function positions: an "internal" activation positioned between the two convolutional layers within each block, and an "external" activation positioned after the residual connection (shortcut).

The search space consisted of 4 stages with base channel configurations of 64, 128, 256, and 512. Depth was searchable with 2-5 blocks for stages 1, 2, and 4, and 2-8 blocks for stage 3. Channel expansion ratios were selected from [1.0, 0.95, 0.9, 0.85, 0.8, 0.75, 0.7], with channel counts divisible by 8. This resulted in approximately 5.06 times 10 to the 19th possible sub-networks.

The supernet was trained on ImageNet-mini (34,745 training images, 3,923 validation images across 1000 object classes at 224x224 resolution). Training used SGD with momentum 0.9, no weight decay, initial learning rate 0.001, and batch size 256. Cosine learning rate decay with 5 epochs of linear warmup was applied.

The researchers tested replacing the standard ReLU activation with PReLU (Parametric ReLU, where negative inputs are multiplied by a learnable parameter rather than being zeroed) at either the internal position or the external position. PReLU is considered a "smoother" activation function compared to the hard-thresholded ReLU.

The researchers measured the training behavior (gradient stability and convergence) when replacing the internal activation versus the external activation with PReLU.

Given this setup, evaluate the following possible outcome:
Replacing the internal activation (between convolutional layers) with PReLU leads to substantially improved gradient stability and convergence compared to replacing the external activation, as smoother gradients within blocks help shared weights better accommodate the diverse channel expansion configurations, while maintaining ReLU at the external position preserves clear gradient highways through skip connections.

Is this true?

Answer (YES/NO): NO